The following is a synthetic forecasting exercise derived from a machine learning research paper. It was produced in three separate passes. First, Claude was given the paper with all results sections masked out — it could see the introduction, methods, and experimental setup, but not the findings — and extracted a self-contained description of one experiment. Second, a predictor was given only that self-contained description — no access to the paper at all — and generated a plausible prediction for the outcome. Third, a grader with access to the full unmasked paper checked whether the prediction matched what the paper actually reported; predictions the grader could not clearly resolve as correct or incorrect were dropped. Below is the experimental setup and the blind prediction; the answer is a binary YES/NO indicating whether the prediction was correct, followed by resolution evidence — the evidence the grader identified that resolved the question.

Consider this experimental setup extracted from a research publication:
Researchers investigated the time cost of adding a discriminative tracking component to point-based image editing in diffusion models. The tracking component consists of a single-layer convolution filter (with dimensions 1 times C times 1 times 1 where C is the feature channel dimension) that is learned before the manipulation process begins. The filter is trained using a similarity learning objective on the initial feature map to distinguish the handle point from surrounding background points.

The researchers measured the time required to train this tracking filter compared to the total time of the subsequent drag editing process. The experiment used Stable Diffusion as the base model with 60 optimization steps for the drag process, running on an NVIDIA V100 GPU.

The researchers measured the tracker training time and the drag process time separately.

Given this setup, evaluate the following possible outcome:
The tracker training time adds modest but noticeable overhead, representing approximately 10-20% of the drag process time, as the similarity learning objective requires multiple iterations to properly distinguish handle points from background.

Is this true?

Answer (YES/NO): NO